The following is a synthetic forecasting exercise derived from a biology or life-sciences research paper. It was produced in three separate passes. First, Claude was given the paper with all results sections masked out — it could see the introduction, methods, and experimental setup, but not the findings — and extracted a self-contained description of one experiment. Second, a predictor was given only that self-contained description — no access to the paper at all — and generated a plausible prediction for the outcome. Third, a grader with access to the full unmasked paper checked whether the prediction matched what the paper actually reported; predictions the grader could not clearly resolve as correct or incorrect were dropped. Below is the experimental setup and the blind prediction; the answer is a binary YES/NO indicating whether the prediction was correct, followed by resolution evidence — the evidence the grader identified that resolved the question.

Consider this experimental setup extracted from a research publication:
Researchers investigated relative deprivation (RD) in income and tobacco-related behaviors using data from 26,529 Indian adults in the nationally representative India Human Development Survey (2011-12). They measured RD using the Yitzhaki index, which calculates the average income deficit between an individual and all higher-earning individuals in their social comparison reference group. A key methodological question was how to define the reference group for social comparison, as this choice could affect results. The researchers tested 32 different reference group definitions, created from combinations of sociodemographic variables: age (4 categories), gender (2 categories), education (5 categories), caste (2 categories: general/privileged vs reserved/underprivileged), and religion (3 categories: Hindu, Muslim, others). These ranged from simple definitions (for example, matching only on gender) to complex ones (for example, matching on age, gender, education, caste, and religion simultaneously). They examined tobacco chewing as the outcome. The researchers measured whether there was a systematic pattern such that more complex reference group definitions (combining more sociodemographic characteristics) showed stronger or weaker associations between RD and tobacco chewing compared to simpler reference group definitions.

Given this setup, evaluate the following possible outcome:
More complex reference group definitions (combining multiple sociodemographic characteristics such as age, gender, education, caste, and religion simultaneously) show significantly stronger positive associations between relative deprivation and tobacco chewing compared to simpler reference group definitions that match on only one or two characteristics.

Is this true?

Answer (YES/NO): NO